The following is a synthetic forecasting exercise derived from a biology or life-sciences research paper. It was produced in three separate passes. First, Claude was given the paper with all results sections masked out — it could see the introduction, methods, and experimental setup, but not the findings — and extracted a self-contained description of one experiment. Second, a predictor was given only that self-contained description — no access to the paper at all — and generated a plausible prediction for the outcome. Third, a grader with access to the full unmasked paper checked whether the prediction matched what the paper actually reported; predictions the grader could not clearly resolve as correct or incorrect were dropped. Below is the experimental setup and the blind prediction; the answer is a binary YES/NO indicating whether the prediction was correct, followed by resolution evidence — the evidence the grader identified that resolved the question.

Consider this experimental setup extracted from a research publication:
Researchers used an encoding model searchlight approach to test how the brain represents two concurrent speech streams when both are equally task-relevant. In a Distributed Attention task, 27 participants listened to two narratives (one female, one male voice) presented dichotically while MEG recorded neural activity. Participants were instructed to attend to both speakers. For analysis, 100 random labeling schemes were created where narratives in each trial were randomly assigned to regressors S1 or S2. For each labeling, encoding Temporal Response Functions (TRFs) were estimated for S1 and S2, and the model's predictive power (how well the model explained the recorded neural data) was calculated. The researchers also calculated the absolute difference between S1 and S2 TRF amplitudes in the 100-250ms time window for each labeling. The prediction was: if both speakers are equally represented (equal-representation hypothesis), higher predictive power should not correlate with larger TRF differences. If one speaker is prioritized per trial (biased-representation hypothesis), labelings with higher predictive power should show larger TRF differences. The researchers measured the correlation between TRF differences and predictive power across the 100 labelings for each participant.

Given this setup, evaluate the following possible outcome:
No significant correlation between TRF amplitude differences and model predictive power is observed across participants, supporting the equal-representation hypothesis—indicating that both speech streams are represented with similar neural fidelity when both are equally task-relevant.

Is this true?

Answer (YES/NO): NO